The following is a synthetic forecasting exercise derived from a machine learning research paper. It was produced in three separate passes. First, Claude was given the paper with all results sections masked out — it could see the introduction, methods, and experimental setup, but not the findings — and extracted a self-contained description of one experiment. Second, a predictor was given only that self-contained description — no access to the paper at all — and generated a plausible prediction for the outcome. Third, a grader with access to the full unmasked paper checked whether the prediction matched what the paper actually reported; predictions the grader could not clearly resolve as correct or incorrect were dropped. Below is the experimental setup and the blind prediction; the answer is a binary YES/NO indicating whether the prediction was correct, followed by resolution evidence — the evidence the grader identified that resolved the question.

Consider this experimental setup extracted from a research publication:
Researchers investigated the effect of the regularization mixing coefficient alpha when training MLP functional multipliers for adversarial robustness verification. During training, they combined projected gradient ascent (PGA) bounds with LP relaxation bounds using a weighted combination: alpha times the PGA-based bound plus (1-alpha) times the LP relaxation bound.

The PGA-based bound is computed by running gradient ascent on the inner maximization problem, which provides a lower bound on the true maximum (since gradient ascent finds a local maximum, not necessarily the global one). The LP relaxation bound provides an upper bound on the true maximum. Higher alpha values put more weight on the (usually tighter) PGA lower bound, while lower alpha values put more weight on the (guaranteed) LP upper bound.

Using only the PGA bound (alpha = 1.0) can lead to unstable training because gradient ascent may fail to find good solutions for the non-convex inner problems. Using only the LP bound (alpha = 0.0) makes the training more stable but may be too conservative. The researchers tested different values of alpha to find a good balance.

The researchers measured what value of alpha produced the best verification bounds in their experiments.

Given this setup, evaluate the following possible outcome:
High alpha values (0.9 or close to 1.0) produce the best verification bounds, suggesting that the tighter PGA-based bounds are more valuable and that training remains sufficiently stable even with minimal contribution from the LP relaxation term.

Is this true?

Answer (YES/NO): YES